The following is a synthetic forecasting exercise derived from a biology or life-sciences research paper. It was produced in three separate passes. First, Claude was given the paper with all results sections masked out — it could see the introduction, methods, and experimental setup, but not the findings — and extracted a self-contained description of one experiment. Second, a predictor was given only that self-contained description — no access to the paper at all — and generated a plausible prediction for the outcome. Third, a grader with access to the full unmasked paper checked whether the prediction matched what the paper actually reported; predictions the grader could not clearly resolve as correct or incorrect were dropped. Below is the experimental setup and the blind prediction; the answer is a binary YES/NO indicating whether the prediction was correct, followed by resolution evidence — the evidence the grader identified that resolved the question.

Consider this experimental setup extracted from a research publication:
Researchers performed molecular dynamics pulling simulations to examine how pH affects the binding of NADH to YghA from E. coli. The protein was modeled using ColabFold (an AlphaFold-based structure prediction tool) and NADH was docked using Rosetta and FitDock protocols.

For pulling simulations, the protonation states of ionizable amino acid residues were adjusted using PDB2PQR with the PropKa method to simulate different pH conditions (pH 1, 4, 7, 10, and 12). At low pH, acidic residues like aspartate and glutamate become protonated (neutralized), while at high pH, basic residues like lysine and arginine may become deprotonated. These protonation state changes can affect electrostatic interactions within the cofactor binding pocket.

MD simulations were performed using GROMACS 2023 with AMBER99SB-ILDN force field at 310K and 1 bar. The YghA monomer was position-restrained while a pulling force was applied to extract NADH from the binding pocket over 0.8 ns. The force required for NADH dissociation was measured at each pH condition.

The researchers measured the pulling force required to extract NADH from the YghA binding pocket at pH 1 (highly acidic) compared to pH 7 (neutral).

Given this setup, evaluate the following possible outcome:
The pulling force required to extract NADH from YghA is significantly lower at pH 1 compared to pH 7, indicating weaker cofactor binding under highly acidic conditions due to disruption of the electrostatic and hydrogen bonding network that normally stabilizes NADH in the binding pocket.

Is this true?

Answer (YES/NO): YES